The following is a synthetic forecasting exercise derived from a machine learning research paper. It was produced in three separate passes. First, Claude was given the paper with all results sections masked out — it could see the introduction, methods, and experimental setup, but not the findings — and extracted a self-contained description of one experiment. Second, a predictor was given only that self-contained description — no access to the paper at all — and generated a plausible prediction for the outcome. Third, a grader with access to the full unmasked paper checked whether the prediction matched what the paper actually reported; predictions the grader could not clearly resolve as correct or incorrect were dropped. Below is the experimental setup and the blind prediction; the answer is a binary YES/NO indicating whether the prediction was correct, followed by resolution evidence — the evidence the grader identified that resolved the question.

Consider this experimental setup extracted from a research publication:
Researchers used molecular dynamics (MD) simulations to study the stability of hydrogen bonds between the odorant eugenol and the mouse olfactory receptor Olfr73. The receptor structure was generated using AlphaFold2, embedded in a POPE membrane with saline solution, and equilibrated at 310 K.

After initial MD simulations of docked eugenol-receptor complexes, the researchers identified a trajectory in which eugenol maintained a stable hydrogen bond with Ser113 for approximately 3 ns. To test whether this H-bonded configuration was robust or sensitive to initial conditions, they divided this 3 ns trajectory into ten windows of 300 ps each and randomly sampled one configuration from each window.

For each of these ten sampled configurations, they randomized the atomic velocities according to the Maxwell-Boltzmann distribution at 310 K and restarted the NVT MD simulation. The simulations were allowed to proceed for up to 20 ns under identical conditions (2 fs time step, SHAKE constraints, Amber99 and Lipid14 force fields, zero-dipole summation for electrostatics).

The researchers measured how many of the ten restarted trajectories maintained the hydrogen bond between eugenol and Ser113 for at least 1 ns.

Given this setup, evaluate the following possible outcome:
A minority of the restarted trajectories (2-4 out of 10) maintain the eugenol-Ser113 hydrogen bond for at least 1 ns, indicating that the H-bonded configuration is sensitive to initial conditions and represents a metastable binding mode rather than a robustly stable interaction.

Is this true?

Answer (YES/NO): NO